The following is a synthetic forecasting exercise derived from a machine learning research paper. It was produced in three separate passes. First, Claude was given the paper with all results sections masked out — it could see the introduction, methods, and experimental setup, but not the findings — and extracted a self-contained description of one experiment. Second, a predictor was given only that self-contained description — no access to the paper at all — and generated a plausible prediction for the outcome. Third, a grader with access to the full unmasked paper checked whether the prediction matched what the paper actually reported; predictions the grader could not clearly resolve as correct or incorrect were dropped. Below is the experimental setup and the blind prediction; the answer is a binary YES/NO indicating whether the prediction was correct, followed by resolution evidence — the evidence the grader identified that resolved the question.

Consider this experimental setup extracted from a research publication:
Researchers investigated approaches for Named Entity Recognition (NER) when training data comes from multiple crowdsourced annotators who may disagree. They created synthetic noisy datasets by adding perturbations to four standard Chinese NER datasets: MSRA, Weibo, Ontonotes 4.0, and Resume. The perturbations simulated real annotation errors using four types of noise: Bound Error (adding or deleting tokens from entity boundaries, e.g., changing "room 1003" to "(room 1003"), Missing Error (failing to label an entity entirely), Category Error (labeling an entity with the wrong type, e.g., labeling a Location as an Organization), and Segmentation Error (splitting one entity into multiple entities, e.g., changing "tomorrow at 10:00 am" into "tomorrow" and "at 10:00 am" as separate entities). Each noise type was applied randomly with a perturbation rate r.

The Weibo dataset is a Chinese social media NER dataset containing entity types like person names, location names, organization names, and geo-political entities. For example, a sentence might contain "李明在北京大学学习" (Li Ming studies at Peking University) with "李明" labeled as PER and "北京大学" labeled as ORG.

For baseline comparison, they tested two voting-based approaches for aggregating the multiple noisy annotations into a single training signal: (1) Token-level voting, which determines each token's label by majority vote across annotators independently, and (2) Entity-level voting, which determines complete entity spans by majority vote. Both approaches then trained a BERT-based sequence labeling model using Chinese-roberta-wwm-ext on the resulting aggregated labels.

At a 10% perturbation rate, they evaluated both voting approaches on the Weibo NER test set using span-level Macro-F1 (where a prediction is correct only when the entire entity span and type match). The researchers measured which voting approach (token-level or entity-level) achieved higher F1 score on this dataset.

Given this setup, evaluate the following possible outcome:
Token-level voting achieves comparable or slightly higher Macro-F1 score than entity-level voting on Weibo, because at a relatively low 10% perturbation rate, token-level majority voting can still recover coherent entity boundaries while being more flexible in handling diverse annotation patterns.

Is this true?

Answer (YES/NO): NO